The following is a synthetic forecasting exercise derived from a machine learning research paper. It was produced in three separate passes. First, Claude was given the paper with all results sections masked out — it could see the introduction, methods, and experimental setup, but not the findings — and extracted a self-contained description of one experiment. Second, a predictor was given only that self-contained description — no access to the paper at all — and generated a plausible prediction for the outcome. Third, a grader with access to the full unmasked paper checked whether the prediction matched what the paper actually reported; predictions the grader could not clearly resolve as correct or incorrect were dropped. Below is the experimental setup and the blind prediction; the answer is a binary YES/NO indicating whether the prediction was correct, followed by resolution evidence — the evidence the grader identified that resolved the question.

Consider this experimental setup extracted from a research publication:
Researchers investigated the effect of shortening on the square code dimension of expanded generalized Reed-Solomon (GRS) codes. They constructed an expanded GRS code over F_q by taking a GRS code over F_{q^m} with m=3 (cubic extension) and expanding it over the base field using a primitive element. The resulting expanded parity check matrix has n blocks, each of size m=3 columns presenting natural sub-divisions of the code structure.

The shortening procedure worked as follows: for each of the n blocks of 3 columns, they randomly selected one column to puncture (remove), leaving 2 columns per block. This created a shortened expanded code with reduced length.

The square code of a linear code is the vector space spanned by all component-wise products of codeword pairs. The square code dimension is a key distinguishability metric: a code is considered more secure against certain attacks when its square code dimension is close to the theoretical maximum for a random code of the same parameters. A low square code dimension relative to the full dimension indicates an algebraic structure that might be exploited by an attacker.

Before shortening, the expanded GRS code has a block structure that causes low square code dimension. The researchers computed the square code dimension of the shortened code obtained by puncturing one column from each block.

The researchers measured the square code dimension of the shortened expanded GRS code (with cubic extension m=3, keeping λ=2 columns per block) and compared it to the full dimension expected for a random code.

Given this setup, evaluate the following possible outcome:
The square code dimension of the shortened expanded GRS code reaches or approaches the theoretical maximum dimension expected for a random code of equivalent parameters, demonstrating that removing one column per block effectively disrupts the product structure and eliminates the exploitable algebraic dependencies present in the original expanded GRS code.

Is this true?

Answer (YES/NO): YES